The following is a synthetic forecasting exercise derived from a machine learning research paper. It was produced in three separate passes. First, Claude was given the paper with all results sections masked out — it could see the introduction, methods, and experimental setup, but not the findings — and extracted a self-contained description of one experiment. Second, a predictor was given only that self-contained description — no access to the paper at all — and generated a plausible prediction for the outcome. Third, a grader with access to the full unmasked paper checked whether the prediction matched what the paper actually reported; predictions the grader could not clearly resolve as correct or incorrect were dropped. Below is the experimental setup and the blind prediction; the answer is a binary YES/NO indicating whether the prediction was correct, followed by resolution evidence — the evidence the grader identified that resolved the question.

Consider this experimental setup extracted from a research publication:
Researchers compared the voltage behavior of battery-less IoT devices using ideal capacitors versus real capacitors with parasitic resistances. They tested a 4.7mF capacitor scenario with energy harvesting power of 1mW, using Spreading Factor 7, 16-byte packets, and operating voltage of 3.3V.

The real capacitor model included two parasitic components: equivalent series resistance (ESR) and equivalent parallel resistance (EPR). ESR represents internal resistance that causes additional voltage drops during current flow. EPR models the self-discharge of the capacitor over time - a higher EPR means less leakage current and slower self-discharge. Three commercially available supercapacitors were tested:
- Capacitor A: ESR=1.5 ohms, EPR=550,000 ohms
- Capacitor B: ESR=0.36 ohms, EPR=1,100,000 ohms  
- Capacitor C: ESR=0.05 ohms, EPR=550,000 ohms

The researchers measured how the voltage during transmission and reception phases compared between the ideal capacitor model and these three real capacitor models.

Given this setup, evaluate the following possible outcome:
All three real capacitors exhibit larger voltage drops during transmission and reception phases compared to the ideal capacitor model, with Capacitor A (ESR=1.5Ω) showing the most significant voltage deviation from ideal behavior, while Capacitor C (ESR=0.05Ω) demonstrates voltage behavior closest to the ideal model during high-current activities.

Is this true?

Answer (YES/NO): YES